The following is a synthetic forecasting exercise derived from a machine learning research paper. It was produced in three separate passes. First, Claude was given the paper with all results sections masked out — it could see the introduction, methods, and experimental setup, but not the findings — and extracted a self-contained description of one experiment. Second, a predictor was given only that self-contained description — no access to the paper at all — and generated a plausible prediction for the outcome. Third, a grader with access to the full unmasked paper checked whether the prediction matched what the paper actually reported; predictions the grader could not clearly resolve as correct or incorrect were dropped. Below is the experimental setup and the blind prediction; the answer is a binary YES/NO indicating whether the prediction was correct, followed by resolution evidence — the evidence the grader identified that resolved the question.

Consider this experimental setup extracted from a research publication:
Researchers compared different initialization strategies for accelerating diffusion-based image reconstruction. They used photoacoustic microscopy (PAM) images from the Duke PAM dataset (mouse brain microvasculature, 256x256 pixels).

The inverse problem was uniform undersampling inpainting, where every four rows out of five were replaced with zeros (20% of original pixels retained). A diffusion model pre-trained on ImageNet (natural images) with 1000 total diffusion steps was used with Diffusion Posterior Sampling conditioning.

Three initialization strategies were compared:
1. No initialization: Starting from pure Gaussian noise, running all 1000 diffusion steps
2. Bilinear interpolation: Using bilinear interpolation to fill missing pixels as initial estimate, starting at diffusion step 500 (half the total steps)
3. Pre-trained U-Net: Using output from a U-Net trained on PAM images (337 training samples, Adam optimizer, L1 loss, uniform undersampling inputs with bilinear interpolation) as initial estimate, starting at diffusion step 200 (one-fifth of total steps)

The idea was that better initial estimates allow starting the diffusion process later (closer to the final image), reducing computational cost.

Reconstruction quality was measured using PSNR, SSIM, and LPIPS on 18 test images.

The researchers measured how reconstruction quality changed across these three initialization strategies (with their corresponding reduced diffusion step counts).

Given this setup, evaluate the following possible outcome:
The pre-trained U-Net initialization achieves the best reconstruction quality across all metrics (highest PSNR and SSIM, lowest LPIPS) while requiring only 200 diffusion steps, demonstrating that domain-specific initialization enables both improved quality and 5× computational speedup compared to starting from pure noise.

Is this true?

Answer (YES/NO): NO